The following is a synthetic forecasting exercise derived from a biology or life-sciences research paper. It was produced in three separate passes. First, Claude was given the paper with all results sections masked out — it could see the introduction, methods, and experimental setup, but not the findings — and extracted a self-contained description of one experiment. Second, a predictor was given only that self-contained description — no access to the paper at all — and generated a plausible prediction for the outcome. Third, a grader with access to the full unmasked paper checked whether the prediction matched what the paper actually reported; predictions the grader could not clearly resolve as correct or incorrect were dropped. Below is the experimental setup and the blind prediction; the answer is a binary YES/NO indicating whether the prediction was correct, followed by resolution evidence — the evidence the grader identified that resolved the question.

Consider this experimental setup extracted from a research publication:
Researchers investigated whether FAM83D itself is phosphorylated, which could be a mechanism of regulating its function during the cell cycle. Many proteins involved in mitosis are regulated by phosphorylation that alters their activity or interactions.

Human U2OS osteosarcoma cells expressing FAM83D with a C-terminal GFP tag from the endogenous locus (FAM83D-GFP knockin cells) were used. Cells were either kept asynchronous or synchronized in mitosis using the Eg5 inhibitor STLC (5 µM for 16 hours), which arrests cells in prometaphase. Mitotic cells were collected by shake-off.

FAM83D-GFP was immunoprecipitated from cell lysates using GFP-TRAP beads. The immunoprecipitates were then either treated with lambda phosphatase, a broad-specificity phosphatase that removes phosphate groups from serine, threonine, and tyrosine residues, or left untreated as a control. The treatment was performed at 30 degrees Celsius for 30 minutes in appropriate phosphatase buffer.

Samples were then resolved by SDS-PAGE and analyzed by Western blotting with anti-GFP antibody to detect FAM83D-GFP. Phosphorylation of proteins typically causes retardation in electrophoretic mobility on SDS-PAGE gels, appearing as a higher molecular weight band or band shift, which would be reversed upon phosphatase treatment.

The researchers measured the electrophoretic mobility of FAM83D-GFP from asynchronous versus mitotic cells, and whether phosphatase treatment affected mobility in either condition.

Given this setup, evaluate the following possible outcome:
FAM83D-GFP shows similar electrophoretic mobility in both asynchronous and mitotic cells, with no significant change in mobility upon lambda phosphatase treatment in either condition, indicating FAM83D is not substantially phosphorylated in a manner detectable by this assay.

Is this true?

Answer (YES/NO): NO